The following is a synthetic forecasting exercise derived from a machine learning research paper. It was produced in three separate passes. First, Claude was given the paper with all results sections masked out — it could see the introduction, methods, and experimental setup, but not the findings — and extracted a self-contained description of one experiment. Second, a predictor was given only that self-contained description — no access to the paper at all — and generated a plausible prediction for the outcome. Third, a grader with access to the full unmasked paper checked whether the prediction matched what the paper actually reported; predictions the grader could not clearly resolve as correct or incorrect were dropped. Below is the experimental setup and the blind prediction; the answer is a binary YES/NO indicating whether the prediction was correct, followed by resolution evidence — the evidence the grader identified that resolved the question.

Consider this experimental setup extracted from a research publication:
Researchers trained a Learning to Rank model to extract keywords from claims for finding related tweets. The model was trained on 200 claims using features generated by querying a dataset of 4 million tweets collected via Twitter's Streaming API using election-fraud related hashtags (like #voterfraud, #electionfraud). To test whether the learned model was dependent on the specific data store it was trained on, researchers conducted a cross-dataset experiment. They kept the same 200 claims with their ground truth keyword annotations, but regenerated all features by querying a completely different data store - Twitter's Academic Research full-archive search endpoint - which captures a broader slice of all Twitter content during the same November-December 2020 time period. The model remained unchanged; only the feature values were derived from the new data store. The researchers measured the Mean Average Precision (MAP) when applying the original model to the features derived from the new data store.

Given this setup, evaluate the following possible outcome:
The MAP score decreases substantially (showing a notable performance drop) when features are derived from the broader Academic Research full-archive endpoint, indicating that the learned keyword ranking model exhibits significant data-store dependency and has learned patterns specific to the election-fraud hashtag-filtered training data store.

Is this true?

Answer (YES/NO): NO